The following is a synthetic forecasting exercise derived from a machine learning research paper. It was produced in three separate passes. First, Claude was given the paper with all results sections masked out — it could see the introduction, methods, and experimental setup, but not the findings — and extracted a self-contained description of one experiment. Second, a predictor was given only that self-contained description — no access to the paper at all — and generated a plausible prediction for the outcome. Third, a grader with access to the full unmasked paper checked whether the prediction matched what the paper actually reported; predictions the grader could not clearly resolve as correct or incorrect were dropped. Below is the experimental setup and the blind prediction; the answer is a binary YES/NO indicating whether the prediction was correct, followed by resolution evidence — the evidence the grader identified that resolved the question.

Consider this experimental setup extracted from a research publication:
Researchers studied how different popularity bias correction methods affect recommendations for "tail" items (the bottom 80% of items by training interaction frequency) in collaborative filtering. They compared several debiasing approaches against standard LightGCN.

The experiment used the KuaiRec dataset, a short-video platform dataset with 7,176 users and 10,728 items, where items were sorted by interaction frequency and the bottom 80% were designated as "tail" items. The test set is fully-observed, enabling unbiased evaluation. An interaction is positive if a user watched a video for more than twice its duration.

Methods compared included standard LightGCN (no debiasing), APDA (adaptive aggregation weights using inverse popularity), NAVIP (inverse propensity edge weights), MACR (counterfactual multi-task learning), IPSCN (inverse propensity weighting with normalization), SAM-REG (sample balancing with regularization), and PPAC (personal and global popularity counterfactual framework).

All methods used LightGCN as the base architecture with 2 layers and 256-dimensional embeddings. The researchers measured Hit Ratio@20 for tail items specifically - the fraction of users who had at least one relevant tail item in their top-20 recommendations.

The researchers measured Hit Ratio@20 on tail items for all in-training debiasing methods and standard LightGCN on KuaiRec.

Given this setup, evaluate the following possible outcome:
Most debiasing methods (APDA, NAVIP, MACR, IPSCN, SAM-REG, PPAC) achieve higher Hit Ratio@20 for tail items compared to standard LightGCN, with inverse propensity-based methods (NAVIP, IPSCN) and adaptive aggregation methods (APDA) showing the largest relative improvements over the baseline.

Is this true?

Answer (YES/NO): NO